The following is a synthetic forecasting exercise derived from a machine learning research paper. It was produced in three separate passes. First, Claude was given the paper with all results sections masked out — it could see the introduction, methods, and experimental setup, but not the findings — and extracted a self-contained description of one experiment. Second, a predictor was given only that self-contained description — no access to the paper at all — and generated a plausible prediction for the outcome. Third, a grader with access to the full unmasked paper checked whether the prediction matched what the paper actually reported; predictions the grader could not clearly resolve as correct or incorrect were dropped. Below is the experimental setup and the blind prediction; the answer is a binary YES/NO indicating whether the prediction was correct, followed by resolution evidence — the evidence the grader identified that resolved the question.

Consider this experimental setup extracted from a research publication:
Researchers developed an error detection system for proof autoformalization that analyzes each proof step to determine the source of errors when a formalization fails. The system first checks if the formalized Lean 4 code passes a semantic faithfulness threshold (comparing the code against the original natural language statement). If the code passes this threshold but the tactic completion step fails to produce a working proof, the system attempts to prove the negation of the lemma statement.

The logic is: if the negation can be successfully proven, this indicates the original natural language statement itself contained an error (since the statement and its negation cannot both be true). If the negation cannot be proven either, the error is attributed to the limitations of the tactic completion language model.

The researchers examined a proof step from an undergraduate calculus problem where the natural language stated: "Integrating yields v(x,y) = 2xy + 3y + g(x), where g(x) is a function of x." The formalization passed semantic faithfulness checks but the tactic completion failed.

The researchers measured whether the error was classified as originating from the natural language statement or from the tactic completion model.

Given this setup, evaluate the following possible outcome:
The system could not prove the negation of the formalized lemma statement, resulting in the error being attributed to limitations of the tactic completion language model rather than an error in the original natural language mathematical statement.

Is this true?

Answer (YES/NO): NO